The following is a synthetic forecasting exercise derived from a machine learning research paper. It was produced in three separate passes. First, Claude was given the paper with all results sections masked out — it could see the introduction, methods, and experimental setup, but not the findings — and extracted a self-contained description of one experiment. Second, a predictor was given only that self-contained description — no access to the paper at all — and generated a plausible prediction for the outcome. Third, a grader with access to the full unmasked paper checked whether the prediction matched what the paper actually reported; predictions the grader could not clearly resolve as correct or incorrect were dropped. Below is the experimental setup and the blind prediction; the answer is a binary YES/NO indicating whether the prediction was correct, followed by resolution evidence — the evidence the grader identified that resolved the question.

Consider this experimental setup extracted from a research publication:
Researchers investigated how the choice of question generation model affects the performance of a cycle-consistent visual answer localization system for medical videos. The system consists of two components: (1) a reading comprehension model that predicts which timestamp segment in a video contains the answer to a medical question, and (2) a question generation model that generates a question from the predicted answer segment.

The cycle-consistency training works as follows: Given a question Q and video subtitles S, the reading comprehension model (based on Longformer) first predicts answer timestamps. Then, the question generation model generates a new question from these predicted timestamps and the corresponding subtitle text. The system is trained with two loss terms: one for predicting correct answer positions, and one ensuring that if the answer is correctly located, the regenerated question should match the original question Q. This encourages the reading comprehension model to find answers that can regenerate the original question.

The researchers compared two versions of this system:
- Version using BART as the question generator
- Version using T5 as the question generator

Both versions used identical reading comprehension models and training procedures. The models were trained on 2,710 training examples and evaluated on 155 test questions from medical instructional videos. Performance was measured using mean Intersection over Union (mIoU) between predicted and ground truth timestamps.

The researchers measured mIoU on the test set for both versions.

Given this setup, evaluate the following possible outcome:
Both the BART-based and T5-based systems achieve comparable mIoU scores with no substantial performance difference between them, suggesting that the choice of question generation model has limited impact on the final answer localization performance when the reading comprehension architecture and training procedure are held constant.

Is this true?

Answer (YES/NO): NO